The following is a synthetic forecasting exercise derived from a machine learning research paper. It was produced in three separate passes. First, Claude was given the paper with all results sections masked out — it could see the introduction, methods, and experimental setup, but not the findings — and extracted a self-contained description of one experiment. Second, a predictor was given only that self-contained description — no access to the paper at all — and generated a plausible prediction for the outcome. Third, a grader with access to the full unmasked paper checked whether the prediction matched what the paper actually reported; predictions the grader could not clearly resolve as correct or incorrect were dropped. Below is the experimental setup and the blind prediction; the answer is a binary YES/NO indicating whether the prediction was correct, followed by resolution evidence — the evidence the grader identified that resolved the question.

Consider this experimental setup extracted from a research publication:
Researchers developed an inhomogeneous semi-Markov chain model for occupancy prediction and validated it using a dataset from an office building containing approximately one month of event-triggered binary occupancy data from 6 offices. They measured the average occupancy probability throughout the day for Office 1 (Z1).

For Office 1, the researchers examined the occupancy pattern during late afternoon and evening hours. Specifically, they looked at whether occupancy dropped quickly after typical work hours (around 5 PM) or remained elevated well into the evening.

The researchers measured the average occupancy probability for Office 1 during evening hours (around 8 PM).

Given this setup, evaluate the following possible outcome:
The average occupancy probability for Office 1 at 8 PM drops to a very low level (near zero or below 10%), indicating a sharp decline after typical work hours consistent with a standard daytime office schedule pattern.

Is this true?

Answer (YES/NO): NO